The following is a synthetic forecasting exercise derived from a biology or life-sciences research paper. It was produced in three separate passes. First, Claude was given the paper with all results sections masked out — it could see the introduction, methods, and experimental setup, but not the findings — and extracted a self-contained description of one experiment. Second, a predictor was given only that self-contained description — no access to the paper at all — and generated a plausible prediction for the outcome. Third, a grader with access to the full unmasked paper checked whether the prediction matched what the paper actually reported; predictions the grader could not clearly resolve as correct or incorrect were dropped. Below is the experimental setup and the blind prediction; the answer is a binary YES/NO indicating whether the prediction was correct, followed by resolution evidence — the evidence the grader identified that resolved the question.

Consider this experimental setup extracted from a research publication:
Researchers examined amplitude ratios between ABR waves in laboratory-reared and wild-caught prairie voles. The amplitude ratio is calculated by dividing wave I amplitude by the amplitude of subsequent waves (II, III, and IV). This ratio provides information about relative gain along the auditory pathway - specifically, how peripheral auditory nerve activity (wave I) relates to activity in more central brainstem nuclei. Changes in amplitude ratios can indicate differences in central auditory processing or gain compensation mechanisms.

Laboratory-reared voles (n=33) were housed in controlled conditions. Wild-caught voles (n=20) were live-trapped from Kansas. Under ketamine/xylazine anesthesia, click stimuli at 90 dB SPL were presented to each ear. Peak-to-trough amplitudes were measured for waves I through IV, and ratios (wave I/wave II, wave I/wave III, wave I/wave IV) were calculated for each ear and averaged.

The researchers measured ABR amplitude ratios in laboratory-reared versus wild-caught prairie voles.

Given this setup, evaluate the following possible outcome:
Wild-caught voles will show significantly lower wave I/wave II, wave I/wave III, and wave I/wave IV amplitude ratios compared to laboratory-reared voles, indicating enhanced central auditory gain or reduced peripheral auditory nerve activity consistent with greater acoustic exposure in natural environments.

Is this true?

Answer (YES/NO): NO